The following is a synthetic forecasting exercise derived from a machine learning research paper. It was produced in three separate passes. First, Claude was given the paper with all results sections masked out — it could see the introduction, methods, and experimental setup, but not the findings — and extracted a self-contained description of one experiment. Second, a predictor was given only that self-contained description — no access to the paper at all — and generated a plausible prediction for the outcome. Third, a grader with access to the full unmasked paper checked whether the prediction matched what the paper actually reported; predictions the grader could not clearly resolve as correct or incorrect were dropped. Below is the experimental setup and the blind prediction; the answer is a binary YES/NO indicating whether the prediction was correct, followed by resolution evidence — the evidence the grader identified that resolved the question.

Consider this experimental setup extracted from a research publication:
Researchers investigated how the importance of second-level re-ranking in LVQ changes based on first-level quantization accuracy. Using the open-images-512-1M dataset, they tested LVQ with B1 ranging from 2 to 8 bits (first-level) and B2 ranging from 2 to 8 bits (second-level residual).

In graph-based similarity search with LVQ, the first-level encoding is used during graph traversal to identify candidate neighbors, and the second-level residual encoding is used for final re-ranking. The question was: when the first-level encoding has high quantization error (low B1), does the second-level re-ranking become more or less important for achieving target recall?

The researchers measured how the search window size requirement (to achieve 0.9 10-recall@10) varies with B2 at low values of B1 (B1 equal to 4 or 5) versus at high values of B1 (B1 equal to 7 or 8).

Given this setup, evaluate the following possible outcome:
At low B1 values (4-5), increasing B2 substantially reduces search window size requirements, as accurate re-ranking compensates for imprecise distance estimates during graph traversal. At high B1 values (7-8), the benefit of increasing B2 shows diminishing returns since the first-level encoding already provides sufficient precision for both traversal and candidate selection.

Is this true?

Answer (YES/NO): YES